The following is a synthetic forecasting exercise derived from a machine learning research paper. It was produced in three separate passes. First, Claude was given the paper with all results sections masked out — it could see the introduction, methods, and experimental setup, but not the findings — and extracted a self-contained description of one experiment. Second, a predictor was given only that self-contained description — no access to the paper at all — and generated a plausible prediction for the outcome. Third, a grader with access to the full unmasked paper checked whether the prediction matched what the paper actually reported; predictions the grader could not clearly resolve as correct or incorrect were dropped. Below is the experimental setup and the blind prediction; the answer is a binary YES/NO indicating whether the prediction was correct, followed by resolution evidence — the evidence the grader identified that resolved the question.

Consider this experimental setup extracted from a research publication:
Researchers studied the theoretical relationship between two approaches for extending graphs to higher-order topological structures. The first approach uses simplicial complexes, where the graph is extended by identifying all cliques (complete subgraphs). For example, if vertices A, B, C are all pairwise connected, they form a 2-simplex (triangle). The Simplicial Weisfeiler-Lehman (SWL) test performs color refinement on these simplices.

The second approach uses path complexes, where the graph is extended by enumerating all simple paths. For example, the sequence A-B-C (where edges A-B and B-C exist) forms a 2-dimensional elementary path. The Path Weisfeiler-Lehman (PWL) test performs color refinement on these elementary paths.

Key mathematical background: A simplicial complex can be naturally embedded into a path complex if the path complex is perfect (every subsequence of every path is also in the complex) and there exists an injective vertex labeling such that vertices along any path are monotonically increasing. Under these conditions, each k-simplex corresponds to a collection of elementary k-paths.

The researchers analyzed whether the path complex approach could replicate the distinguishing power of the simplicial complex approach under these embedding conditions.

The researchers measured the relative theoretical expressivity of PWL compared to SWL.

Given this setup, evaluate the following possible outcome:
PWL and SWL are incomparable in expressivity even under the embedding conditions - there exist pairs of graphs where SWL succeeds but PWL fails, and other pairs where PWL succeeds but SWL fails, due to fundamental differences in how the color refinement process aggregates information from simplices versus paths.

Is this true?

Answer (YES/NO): NO